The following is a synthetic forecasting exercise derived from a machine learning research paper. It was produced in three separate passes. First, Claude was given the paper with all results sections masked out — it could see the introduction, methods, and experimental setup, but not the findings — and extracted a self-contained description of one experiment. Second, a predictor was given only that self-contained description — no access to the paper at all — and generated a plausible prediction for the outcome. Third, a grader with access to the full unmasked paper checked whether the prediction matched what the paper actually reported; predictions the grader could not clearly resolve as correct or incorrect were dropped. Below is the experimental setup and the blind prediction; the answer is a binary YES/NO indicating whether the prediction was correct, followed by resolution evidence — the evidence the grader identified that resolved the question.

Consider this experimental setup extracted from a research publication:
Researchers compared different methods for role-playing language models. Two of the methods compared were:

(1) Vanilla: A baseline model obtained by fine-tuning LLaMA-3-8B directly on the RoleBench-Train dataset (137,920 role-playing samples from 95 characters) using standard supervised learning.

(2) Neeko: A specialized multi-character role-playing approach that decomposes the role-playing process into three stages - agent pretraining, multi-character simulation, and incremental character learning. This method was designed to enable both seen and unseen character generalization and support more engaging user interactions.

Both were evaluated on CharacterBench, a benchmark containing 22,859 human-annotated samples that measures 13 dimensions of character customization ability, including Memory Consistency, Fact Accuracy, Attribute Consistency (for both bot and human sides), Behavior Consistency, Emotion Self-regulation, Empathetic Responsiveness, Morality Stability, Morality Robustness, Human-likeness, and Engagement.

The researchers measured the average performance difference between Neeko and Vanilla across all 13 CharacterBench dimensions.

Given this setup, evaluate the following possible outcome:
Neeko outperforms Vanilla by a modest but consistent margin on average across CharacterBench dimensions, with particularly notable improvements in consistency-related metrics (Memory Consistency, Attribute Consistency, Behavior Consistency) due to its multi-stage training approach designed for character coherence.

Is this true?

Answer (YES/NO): NO